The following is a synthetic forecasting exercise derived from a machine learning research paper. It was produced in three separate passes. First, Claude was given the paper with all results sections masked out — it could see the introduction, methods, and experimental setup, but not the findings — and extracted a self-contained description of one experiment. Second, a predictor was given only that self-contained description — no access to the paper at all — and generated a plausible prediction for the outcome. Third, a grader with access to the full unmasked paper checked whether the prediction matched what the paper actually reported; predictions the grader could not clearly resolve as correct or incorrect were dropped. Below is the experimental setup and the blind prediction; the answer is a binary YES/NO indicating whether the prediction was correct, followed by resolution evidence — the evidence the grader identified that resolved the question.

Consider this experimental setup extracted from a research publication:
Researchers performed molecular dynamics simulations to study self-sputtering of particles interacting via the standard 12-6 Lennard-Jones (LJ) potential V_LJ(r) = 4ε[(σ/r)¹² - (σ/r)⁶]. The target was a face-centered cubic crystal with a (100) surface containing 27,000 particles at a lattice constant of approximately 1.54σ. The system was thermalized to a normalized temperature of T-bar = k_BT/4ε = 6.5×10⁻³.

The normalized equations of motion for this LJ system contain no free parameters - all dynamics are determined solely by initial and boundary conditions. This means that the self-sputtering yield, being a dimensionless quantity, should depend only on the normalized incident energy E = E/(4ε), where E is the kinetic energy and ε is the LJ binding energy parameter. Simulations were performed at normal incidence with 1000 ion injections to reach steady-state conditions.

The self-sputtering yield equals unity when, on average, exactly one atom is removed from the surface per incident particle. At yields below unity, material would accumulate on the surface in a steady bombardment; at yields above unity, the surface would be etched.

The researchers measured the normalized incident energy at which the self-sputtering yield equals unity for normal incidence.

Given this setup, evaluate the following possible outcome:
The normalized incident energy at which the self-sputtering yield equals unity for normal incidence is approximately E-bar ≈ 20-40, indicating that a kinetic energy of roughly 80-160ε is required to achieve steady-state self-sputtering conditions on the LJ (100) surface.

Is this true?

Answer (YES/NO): NO